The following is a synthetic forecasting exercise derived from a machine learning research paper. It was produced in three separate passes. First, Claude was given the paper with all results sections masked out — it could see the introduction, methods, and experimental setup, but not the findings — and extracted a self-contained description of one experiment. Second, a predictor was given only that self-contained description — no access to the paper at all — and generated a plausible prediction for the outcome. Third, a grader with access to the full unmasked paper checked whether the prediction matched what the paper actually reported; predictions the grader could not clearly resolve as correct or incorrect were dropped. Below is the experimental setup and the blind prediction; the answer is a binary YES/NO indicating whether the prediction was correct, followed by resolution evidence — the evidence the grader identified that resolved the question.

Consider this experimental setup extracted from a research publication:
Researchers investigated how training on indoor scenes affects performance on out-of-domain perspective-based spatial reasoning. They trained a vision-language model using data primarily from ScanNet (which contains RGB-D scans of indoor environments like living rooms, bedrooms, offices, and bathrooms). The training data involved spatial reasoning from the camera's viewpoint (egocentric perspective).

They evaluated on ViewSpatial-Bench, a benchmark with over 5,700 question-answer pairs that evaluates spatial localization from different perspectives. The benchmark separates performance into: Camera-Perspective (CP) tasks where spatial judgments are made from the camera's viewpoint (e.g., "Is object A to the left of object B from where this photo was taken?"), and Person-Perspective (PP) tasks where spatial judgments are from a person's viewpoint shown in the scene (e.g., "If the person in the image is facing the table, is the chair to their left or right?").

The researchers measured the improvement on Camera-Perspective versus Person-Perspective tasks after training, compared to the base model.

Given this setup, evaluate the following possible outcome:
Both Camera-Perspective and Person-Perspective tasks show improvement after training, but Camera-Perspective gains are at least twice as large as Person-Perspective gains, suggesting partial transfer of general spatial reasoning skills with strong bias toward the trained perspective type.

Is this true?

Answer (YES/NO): NO